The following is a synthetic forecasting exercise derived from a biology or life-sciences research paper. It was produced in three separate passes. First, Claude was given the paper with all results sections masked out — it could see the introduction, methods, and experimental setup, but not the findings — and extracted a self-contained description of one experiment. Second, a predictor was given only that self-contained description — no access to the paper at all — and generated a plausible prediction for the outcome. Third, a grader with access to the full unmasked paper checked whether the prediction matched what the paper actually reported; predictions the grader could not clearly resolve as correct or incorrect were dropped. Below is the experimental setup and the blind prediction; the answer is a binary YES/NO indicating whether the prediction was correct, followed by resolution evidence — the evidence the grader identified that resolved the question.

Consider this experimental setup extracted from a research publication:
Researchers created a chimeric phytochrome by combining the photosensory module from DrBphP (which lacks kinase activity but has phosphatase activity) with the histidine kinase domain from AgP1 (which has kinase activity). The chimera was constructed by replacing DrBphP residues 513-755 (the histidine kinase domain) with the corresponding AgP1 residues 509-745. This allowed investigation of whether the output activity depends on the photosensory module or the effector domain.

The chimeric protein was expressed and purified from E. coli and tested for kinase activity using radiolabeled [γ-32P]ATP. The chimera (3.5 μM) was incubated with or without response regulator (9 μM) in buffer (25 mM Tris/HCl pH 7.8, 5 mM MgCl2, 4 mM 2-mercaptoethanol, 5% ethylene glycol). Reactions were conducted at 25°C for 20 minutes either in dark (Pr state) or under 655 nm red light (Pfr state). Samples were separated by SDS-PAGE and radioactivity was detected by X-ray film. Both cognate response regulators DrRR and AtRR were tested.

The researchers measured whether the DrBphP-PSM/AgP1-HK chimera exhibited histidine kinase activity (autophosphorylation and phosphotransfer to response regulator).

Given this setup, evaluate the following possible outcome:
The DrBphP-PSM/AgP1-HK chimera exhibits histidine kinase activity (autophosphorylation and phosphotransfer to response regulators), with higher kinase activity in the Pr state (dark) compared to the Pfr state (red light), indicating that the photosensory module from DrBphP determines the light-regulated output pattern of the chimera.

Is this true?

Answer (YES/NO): YES